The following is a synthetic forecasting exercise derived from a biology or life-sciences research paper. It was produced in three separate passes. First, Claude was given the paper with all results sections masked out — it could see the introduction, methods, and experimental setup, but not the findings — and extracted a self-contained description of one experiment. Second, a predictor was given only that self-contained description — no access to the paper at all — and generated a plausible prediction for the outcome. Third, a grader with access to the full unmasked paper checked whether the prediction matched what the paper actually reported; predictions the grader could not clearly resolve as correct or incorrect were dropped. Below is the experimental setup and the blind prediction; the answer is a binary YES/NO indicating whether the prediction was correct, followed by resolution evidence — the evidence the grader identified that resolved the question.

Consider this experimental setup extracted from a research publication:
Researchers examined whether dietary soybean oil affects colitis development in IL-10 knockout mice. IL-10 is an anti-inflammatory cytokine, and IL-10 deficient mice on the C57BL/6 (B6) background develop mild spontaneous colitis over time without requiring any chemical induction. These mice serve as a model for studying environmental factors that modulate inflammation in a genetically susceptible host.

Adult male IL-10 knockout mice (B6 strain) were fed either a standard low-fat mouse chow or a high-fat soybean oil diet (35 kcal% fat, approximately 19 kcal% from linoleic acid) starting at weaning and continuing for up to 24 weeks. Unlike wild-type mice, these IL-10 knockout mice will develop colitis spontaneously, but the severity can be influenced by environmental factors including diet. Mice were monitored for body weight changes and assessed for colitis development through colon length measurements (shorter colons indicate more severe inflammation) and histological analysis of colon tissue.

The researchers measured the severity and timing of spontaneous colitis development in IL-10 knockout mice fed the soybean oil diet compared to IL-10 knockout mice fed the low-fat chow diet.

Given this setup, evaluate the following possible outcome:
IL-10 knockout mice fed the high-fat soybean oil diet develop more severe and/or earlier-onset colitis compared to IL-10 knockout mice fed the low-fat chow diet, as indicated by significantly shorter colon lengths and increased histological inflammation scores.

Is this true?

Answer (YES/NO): NO